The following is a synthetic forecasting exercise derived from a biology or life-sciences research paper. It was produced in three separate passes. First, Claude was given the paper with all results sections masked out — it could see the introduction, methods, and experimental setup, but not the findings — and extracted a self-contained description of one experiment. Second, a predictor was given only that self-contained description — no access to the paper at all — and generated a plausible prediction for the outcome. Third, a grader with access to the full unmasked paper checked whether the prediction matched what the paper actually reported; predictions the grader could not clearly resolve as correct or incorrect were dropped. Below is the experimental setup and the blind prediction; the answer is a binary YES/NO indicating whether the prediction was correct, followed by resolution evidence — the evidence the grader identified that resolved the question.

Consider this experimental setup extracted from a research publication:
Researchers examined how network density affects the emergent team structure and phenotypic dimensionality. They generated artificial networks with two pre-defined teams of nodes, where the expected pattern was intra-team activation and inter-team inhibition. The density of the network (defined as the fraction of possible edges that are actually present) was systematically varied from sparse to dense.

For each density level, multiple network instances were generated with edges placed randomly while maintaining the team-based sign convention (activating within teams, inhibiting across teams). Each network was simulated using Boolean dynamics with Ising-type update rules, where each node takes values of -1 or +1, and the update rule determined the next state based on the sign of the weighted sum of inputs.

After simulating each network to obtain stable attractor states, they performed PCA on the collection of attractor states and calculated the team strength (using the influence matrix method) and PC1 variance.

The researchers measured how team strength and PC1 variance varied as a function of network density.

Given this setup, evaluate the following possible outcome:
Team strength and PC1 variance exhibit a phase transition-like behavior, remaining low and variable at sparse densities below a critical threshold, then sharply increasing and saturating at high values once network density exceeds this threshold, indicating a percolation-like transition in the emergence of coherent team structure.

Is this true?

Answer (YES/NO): YES